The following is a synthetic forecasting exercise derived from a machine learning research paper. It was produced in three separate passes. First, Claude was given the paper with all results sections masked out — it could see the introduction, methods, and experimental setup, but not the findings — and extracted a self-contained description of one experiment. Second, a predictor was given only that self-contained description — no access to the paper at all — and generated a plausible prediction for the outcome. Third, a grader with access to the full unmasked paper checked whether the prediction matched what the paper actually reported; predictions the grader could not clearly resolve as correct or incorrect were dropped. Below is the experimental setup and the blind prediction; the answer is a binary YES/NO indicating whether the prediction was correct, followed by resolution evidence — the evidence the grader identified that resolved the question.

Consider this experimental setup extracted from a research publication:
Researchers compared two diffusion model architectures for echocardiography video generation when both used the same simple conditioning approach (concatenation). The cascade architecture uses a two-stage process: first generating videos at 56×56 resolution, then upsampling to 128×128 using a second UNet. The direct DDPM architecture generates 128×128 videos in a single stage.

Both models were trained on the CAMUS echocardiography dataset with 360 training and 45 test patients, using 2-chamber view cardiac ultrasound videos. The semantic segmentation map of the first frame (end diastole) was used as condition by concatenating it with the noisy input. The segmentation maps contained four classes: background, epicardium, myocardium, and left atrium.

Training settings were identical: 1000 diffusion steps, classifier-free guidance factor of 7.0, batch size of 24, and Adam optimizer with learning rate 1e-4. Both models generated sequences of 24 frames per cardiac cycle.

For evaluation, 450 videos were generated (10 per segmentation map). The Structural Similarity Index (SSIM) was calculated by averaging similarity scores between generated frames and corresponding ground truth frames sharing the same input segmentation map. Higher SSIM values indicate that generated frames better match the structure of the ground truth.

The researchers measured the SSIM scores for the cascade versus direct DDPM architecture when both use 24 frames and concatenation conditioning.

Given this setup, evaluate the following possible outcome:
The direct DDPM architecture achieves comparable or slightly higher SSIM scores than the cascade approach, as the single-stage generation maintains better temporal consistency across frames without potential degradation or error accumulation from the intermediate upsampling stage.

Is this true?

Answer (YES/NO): YES